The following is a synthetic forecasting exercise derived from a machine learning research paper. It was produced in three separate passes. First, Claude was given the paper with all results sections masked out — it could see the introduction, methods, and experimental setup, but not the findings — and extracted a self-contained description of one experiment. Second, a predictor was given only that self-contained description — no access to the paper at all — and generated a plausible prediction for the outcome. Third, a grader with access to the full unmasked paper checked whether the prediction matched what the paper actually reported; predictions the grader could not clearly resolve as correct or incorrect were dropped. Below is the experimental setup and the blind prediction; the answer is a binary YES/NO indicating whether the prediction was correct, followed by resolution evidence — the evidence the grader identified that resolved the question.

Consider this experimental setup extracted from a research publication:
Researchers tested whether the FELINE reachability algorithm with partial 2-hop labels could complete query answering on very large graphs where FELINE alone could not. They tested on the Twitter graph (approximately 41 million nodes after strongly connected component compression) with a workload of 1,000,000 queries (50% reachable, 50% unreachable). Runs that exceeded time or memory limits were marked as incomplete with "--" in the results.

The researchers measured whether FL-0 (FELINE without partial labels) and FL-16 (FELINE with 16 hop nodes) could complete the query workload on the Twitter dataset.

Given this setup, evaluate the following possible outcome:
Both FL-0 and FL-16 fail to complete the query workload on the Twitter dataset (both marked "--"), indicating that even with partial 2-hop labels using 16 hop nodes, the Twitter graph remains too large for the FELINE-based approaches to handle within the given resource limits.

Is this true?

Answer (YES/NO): NO